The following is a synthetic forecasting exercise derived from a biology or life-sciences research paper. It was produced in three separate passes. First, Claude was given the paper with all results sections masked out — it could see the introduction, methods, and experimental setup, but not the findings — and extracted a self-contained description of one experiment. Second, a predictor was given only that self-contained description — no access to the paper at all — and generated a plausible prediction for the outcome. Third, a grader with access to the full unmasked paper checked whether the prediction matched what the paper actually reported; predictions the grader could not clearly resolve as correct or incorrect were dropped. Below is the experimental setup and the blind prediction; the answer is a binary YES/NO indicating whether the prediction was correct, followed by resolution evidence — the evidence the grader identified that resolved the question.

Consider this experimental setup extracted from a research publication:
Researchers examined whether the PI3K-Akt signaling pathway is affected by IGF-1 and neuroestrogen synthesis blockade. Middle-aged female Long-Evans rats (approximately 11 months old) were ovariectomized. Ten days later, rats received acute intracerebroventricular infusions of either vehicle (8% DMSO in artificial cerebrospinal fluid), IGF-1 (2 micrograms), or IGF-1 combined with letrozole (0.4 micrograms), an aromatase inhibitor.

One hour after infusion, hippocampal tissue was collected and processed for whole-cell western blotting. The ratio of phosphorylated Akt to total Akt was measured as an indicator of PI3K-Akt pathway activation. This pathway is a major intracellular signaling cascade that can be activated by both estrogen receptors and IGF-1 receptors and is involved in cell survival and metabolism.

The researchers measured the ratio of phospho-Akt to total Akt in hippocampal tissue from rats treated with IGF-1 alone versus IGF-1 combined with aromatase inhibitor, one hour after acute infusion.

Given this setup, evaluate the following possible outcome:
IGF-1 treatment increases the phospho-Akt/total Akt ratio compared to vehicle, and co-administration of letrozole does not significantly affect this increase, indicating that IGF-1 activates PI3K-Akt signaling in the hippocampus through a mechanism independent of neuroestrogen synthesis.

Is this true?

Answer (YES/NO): YES